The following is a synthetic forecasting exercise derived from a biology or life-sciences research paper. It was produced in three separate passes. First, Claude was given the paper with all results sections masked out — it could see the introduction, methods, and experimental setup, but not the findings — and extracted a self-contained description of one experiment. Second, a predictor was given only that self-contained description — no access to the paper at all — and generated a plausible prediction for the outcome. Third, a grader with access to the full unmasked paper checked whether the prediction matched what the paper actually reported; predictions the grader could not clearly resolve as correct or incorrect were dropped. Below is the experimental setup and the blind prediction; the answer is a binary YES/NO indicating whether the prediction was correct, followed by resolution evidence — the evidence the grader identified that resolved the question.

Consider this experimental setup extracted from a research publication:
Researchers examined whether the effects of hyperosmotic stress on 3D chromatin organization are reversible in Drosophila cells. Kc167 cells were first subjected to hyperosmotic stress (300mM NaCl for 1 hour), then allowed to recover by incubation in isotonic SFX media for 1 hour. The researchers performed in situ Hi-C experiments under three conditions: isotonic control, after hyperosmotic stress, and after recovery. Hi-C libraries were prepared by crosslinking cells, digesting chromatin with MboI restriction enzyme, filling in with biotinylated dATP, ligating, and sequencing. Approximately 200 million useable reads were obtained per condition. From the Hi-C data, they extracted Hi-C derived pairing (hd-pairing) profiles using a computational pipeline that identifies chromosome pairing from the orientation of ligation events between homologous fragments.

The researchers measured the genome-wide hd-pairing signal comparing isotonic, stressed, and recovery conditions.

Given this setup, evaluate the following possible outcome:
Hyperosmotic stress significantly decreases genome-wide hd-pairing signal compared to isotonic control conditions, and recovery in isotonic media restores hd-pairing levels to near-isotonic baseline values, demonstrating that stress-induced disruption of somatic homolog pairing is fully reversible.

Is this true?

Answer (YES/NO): NO